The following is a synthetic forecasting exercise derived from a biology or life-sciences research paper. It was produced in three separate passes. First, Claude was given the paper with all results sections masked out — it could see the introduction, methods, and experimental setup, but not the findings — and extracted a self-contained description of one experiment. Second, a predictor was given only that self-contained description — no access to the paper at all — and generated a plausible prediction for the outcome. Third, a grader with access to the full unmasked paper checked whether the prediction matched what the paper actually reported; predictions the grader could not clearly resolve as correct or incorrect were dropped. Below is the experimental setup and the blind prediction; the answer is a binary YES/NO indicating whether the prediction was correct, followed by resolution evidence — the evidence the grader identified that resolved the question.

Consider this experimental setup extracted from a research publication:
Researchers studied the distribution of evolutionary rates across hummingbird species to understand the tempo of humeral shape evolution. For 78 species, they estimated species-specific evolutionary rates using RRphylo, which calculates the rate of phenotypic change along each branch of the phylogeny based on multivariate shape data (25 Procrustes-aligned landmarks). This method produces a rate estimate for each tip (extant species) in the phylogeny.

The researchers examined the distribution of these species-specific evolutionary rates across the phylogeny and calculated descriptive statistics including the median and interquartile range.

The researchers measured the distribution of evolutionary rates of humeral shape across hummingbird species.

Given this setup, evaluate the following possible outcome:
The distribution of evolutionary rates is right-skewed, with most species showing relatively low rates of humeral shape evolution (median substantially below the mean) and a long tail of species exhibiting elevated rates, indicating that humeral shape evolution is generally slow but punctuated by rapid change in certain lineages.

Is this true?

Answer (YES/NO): YES